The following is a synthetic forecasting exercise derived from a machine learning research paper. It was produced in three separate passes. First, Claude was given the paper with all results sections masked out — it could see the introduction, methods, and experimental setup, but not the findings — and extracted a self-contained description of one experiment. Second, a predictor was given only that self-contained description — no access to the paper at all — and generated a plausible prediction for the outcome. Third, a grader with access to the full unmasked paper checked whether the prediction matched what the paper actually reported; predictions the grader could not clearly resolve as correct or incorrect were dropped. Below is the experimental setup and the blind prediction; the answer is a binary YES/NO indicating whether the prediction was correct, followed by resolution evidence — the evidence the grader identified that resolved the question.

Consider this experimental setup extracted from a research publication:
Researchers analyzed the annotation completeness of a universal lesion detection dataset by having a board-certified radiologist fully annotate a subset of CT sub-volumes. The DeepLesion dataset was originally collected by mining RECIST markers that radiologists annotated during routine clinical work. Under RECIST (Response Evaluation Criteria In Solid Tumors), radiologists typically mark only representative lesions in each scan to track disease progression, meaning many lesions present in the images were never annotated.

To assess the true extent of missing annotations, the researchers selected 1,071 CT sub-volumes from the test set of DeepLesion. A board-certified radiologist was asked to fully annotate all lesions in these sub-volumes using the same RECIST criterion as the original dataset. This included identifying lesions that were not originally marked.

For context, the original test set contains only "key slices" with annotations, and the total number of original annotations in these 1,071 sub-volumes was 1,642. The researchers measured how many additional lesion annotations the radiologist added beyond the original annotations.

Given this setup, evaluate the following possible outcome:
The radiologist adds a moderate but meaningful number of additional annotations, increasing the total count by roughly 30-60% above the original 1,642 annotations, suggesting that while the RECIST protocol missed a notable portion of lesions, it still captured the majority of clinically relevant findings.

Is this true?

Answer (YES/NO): NO